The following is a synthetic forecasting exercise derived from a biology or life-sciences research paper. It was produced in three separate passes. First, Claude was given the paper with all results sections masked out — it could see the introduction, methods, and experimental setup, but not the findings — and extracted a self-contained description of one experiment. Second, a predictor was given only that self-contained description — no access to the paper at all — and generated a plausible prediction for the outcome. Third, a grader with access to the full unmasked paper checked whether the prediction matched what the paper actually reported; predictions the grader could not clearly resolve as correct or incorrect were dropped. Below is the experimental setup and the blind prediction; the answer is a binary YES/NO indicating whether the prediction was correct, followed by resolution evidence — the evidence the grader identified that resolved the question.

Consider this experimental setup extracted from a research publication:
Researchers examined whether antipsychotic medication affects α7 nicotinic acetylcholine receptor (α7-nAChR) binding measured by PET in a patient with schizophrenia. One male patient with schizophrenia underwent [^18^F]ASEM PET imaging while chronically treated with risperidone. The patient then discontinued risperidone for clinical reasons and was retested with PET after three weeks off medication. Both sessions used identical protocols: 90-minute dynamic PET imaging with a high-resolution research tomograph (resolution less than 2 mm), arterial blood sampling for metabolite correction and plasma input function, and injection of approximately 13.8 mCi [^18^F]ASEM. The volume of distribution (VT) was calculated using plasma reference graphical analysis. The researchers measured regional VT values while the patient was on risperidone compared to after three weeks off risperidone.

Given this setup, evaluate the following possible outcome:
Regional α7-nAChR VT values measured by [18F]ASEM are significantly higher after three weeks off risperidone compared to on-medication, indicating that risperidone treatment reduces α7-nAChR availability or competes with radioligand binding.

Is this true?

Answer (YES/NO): NO